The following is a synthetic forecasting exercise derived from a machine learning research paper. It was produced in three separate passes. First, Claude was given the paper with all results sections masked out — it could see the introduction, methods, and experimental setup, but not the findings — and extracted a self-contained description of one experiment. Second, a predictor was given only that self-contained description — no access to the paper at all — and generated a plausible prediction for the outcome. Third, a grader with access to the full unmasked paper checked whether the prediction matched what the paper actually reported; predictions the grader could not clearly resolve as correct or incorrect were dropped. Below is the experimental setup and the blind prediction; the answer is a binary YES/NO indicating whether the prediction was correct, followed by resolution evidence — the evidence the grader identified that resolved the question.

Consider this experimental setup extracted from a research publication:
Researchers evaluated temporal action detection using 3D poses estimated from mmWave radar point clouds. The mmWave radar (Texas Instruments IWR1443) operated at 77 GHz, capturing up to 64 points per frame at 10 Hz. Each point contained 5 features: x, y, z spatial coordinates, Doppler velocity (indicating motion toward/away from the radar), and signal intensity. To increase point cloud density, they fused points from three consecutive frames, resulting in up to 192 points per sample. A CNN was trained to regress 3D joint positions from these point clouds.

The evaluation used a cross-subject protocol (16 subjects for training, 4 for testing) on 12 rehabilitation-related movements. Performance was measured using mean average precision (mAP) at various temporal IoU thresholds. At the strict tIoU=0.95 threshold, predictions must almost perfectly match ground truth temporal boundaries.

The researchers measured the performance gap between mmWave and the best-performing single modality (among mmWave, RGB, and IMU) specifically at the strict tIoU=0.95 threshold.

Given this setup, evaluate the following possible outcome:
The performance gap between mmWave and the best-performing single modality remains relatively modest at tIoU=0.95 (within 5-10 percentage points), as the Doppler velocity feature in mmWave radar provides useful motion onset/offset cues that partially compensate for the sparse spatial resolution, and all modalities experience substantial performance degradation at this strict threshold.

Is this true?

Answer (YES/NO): NO